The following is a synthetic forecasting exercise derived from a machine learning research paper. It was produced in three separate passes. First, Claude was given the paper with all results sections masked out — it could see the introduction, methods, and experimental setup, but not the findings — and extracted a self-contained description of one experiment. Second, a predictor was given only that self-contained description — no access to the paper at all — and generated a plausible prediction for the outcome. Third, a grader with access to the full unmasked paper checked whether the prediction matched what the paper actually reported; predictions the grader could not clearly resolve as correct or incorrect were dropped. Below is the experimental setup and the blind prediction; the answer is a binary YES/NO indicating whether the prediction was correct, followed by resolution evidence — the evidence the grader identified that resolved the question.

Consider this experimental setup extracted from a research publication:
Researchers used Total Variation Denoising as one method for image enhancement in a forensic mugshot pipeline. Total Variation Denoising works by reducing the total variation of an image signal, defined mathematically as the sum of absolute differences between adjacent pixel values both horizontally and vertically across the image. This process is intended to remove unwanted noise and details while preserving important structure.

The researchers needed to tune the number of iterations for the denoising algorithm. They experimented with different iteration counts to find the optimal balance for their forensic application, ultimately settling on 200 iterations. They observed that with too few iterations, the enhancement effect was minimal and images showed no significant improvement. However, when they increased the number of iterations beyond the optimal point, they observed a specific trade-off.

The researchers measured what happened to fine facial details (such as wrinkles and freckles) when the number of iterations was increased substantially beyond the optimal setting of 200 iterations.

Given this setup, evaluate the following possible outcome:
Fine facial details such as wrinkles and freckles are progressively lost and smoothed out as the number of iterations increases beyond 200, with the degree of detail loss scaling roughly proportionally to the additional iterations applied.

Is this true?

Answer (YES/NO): NO